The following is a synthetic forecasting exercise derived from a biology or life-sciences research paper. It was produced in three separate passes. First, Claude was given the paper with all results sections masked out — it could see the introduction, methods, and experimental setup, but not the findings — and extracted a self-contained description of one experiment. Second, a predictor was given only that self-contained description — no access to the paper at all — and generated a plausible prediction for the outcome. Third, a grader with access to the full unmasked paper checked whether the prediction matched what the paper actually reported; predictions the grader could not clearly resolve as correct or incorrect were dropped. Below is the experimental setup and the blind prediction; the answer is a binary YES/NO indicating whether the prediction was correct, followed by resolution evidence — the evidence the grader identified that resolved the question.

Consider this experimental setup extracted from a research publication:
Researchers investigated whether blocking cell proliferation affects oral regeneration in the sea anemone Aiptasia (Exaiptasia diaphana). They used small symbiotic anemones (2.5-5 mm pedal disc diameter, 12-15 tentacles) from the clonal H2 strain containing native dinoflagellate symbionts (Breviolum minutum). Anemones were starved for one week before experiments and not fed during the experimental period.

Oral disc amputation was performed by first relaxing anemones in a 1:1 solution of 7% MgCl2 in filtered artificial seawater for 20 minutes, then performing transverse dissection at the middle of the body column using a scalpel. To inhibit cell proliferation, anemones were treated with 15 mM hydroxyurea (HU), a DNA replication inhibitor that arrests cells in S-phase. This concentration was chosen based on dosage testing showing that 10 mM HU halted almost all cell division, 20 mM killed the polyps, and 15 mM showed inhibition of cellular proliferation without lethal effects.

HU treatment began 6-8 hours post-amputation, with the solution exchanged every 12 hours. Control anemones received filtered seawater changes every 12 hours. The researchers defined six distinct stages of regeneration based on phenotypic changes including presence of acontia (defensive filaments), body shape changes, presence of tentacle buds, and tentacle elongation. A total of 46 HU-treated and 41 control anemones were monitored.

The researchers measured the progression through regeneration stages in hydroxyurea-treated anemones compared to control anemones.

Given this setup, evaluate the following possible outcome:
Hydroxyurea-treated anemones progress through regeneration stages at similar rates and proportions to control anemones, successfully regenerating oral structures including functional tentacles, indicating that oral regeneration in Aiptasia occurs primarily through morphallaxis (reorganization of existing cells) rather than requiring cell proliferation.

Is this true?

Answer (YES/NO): NO